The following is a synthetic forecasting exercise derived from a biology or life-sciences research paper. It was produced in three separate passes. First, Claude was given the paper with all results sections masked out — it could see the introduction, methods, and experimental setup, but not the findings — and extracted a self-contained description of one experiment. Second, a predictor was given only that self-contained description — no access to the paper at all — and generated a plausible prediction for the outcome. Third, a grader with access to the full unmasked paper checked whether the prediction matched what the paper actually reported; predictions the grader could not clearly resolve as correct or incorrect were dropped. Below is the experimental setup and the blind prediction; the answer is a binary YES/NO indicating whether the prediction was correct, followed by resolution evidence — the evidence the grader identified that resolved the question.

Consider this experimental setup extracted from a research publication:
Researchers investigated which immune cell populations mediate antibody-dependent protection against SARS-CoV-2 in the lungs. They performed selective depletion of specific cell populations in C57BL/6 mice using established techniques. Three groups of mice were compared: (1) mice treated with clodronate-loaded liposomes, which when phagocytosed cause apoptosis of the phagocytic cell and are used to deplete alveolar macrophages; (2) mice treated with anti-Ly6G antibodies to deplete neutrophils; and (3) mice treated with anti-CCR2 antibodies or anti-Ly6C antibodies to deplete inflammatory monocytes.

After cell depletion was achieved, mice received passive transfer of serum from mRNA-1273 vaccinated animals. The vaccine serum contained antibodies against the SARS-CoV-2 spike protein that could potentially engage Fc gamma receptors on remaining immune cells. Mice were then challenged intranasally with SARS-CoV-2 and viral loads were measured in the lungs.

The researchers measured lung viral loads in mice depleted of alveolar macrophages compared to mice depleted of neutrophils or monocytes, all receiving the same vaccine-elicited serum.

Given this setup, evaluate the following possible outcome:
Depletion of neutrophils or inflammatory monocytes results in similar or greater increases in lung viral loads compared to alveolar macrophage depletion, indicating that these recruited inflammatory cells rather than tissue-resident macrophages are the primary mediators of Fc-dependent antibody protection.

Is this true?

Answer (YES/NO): NO